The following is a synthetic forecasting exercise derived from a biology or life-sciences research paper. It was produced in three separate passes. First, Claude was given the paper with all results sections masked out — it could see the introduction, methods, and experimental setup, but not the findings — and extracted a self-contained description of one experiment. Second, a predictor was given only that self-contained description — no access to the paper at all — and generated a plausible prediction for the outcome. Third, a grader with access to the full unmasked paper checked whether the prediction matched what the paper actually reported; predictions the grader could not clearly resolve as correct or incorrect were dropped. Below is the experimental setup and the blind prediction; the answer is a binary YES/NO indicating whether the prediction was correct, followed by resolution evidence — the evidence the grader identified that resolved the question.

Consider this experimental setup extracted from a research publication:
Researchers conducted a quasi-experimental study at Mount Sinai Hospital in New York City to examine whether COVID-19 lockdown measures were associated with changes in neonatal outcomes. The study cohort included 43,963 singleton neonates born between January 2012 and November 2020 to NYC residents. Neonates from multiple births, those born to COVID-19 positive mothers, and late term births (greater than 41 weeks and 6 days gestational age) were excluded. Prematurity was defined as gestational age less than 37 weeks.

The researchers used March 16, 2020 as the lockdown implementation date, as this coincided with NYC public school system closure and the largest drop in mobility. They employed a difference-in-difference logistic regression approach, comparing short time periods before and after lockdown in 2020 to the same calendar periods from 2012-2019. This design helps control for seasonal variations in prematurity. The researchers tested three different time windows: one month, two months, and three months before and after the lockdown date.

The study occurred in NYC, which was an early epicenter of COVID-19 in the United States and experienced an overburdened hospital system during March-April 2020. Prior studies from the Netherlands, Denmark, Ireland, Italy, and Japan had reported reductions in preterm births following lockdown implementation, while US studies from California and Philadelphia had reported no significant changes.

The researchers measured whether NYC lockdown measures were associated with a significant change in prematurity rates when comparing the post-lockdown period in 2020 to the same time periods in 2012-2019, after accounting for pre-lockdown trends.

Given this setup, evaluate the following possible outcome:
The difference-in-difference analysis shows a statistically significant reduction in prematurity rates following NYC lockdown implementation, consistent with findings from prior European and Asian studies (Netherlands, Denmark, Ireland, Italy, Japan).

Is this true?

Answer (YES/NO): NO